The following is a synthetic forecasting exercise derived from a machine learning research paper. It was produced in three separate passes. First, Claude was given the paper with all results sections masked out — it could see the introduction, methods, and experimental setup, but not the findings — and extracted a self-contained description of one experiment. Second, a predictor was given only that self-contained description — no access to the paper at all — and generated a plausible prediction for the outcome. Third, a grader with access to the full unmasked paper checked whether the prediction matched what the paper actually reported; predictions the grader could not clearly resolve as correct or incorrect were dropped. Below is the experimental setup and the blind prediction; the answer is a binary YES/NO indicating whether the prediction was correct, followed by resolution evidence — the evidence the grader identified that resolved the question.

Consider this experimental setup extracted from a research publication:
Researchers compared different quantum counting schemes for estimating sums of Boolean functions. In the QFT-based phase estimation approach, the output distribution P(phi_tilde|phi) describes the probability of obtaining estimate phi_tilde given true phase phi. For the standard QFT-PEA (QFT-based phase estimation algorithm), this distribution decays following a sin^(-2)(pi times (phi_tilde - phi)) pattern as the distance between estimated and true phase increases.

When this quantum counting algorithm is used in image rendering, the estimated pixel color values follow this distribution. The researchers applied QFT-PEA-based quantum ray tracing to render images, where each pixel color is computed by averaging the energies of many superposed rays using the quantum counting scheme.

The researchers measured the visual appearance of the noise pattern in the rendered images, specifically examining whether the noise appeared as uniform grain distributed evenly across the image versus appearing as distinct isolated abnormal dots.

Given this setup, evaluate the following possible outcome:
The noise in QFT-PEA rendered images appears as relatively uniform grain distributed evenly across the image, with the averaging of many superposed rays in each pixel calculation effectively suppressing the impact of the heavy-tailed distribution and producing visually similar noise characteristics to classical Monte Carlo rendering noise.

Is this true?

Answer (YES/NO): NO